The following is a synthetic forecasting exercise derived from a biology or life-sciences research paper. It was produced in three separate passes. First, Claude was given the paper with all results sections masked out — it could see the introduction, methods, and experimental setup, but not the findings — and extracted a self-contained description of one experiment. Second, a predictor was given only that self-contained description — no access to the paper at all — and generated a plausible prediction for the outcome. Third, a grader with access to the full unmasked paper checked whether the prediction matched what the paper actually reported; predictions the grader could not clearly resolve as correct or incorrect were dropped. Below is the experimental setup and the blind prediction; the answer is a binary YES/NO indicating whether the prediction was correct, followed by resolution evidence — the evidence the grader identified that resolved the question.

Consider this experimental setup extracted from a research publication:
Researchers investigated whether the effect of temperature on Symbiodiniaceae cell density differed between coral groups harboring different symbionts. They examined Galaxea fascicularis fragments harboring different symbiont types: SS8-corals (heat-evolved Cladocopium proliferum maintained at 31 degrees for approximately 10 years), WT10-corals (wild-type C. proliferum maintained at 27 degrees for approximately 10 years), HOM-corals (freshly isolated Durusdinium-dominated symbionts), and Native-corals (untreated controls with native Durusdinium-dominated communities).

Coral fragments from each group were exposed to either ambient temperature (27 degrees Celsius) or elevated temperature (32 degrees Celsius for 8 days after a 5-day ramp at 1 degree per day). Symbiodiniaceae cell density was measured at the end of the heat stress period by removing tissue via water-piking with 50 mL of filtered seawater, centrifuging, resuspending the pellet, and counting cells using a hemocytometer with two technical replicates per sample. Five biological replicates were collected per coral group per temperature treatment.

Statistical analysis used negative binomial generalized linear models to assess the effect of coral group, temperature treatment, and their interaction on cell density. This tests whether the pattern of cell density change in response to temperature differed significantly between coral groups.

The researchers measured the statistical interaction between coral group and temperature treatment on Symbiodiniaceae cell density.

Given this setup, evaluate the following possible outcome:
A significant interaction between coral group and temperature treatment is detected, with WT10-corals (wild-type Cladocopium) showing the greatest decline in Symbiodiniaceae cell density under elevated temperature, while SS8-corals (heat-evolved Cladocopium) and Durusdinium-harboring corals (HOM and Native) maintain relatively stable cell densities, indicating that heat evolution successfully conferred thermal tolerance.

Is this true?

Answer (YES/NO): YES